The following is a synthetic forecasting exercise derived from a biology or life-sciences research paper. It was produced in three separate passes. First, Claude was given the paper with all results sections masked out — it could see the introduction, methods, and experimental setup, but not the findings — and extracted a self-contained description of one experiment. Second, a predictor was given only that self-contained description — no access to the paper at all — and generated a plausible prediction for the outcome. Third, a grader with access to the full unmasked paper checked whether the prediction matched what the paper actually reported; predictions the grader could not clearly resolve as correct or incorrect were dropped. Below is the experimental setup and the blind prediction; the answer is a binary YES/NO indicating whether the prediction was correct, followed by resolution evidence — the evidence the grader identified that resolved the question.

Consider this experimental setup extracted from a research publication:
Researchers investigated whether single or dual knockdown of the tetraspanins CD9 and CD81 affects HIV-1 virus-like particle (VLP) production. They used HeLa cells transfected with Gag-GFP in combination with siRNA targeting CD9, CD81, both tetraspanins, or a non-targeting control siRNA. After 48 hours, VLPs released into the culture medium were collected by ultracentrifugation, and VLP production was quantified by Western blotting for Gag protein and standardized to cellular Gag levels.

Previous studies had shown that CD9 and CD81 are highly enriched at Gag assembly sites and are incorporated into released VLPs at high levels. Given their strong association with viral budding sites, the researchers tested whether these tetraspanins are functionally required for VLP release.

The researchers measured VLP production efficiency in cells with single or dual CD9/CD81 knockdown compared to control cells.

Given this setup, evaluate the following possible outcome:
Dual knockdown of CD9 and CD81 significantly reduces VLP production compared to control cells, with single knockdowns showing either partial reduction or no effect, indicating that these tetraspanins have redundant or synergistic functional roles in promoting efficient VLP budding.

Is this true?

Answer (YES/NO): NO